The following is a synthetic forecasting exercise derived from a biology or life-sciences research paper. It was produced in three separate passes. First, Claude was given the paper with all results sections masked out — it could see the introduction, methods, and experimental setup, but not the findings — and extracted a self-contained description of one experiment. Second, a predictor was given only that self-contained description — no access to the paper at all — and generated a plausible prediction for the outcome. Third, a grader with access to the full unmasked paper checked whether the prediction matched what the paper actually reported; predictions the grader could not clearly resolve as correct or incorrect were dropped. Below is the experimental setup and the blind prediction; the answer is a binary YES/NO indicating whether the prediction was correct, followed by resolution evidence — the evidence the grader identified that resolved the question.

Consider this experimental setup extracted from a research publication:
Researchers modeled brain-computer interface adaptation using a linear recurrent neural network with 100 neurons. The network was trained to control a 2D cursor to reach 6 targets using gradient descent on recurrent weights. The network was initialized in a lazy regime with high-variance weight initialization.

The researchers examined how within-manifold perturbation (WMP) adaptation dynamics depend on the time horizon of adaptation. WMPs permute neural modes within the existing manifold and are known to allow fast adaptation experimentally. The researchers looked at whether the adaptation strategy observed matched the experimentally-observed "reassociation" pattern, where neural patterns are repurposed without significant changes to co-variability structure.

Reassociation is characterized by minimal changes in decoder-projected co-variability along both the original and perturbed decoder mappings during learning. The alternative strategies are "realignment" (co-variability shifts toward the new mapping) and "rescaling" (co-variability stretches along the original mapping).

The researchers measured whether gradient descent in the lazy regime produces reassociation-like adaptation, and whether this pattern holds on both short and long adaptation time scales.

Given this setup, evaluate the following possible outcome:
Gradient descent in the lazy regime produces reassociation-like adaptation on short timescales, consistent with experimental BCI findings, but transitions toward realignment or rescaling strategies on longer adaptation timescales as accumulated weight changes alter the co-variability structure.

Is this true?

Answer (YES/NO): YES